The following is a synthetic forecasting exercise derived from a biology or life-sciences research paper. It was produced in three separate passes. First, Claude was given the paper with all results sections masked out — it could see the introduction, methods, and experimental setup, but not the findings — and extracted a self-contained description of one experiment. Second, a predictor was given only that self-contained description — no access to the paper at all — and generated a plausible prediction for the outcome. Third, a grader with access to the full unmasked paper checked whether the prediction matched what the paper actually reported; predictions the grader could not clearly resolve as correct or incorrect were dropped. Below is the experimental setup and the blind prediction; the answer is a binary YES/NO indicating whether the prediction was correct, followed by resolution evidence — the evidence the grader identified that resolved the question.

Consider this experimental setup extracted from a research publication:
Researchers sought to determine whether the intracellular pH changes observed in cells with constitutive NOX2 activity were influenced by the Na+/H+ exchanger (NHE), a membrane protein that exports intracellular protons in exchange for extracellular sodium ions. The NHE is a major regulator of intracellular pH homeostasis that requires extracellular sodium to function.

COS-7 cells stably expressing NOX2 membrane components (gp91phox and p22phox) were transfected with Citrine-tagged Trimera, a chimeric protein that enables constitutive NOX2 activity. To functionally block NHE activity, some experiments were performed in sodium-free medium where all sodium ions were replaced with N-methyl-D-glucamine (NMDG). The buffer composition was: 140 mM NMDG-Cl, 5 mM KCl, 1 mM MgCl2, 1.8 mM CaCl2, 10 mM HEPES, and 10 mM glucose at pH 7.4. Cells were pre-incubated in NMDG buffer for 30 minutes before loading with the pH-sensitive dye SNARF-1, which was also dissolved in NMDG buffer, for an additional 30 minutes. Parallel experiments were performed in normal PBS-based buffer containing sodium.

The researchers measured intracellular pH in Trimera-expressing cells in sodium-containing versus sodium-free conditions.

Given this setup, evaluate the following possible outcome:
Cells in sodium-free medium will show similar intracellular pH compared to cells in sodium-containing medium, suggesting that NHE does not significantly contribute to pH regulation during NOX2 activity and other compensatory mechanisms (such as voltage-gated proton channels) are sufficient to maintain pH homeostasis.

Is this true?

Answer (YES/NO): NO